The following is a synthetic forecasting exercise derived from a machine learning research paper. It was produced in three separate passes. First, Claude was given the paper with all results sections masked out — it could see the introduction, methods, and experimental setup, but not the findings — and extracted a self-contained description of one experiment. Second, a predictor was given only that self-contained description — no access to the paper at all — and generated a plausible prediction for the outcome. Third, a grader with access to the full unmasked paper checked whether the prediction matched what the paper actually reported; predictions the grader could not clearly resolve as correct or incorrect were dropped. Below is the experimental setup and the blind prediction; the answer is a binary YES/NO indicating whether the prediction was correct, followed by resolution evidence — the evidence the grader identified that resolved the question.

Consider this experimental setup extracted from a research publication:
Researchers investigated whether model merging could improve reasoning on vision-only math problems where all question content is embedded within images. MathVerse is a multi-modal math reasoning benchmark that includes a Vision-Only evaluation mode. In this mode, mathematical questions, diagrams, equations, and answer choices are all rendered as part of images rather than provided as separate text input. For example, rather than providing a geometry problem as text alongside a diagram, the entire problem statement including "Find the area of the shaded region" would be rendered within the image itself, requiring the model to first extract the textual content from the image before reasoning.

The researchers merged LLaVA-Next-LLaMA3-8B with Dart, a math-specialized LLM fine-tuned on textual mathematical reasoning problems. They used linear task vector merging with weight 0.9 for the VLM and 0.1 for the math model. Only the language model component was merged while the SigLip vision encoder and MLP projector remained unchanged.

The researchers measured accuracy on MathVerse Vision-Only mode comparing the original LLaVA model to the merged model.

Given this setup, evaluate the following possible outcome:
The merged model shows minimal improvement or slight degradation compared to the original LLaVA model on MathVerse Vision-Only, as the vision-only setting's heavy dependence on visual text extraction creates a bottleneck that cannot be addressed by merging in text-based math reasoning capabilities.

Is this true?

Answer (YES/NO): NO